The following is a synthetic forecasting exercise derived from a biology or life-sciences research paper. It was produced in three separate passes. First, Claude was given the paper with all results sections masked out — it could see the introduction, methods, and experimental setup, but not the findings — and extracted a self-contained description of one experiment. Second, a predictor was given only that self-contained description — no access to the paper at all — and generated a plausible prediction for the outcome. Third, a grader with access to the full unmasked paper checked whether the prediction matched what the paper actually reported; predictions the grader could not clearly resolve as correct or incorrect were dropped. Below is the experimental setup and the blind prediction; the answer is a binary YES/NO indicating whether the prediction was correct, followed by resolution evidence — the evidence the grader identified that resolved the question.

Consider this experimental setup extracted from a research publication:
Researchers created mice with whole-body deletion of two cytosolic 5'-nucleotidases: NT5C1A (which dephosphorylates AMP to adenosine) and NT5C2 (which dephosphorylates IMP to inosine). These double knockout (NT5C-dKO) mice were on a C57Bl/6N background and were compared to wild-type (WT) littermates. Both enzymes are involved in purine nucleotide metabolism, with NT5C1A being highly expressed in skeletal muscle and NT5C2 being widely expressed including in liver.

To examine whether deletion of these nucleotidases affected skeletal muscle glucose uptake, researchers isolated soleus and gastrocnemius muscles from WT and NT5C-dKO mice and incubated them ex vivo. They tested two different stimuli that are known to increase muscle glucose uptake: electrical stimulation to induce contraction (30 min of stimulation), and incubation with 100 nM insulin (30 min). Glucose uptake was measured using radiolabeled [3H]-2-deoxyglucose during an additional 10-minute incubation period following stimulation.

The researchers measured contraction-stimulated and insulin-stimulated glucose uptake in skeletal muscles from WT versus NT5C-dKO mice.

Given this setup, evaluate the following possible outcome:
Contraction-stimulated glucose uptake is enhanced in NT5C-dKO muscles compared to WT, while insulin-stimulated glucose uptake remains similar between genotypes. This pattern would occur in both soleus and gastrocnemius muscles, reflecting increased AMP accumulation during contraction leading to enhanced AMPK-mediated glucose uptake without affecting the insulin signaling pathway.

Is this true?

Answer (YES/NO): NO